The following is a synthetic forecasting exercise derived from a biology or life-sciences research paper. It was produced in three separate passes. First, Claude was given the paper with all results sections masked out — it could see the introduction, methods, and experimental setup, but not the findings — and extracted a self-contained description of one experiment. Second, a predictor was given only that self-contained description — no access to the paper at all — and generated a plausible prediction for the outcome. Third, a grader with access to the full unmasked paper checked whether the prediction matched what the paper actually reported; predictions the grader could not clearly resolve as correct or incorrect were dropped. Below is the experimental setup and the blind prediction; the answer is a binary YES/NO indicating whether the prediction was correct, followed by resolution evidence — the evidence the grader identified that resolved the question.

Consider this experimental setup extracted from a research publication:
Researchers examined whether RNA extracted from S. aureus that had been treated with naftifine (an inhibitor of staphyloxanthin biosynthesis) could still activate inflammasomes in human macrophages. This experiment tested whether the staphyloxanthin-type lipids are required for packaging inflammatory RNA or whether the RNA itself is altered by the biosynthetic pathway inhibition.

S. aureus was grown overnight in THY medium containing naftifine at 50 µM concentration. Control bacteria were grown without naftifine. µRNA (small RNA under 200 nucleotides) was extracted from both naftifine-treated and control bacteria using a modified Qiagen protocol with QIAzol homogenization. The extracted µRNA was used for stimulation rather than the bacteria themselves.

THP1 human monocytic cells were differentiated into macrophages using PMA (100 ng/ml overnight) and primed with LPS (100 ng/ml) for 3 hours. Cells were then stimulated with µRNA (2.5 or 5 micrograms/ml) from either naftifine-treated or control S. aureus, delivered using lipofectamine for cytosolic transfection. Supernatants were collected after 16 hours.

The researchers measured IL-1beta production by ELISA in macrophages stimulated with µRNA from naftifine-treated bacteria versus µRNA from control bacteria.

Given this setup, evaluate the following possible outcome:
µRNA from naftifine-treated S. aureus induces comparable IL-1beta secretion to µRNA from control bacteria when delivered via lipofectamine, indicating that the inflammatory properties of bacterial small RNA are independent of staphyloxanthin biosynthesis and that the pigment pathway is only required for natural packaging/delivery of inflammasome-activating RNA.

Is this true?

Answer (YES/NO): YES